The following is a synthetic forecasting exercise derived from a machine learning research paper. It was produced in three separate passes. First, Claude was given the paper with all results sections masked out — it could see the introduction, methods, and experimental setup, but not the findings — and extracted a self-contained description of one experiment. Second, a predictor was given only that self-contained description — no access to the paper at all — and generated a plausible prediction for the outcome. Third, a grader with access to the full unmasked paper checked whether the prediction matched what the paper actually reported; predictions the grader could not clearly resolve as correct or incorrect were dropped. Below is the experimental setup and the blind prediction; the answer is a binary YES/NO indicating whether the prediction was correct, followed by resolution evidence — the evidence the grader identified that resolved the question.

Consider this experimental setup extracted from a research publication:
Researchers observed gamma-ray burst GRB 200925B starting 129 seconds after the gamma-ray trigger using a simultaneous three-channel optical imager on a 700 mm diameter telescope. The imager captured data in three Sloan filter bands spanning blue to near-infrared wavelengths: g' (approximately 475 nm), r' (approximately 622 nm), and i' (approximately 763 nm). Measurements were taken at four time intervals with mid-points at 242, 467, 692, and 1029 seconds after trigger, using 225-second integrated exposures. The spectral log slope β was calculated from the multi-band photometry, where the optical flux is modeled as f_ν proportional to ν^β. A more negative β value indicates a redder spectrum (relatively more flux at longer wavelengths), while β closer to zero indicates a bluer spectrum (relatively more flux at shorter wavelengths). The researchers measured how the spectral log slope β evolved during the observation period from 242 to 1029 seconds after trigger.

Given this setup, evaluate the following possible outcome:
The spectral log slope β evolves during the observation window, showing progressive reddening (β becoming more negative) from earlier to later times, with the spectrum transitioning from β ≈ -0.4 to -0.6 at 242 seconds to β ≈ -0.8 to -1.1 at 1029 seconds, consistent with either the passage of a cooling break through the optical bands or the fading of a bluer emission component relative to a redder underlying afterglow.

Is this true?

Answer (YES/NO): NO